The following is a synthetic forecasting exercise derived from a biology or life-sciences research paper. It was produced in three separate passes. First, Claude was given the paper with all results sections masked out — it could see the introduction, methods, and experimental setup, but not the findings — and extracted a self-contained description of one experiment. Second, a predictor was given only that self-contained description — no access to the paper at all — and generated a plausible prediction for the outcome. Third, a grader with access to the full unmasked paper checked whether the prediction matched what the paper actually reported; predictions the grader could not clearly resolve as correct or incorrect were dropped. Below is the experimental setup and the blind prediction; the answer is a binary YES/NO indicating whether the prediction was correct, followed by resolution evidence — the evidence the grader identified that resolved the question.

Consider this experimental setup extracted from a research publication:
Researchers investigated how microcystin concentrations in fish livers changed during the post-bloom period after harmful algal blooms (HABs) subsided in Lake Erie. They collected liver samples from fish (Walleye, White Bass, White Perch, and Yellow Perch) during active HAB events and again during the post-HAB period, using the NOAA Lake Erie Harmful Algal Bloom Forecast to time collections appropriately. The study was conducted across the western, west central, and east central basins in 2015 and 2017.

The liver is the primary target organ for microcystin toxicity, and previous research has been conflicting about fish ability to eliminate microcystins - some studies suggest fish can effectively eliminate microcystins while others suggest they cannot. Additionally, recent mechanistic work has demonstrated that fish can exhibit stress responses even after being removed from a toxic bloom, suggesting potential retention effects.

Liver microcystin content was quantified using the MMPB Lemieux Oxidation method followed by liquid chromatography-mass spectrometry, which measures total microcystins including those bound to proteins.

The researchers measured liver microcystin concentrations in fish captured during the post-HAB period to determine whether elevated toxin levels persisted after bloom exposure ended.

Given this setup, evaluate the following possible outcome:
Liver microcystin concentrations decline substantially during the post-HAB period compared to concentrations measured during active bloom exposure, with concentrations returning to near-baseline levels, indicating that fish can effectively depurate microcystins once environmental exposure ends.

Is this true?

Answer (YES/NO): NO